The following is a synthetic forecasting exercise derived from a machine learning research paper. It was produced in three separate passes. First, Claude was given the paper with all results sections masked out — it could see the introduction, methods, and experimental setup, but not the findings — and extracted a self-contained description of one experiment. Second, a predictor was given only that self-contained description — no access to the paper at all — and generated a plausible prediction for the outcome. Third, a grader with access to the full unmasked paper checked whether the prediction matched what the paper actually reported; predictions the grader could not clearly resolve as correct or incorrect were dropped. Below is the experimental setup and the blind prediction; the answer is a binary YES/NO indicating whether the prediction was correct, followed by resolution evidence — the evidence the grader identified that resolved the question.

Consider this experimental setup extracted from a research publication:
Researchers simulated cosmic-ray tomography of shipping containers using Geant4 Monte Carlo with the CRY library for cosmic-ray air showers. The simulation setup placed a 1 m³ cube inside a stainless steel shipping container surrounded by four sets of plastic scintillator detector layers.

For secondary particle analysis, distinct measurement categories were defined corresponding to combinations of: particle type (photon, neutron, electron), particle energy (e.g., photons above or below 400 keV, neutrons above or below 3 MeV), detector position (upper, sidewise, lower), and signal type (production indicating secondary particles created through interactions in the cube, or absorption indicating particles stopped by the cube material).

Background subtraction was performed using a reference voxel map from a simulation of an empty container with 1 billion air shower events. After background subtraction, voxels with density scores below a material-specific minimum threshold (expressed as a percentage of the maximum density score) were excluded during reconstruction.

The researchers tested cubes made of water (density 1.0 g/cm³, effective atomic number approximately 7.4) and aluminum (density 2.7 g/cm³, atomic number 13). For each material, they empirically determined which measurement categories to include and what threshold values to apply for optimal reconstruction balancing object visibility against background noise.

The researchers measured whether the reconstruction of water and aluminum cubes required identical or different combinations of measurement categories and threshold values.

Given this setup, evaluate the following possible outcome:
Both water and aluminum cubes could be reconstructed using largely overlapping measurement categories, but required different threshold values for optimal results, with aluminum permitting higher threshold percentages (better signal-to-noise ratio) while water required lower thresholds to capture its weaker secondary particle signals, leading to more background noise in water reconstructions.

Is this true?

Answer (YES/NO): NO